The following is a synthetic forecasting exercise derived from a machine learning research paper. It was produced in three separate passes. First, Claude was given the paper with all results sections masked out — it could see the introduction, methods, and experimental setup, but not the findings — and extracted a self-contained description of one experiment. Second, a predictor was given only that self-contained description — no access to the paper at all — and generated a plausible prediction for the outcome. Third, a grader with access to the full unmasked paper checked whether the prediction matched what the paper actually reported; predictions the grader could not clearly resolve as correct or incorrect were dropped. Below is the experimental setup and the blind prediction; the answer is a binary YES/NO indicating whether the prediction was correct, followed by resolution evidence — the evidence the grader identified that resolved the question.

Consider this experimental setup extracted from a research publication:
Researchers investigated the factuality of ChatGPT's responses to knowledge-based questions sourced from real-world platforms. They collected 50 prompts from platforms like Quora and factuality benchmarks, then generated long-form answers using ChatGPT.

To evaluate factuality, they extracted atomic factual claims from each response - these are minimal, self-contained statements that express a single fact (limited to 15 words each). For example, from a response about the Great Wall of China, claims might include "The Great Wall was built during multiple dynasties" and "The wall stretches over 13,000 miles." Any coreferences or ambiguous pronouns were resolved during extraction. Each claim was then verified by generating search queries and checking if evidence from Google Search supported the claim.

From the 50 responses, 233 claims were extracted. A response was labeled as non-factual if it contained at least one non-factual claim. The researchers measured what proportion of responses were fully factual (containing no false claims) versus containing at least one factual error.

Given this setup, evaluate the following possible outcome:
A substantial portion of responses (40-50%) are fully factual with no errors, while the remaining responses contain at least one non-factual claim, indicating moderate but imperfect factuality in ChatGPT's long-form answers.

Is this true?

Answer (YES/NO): YES